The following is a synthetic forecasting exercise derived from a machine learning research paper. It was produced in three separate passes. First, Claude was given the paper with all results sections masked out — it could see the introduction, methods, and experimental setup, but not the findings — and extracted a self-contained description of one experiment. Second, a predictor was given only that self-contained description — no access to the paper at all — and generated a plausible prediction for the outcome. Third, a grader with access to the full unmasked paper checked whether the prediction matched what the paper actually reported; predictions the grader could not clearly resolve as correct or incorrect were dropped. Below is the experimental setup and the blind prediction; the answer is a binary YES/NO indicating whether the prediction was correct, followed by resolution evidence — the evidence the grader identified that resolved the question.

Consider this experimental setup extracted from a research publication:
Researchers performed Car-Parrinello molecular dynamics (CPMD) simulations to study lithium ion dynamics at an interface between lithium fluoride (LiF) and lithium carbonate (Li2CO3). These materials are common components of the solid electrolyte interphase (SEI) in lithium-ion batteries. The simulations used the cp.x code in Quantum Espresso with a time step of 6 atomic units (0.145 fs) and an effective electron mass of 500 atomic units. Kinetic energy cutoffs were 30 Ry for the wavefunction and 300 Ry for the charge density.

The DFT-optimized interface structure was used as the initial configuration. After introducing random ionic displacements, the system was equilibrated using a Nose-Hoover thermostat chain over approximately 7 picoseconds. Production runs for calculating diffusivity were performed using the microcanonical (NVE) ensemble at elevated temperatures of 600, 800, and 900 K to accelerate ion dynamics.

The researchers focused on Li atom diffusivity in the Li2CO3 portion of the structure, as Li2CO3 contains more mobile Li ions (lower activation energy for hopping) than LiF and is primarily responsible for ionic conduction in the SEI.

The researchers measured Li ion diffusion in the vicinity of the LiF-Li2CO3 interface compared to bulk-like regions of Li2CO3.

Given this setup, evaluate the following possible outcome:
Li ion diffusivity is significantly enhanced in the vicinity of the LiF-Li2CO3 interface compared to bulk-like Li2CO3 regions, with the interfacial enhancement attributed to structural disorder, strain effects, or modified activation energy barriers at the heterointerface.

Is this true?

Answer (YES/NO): YES